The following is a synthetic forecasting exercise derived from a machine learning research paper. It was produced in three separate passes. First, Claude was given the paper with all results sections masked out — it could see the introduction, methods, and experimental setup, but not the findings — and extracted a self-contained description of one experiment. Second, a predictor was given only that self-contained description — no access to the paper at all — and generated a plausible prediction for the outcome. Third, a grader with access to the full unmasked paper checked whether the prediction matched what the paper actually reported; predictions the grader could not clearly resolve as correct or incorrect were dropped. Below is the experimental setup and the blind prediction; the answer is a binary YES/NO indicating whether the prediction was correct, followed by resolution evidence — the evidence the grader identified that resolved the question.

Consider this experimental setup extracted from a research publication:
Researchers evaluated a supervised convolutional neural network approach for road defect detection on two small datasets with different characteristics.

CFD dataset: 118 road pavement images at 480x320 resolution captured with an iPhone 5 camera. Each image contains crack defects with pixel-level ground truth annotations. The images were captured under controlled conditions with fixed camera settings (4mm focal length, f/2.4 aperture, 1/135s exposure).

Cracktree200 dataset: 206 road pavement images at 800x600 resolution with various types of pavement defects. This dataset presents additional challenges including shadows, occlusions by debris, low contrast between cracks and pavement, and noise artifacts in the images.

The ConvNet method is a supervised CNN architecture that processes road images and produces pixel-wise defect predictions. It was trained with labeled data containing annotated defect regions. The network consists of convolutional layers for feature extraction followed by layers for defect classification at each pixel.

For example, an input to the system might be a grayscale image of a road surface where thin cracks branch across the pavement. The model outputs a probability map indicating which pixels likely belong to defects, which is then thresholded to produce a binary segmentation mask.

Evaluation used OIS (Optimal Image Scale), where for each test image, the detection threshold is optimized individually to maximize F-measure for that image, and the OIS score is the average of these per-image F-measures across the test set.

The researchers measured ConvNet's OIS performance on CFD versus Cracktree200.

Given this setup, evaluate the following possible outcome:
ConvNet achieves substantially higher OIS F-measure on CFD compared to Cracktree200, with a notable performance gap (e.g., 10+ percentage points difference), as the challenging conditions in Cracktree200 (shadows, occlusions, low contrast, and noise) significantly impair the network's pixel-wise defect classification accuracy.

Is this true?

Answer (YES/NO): YES